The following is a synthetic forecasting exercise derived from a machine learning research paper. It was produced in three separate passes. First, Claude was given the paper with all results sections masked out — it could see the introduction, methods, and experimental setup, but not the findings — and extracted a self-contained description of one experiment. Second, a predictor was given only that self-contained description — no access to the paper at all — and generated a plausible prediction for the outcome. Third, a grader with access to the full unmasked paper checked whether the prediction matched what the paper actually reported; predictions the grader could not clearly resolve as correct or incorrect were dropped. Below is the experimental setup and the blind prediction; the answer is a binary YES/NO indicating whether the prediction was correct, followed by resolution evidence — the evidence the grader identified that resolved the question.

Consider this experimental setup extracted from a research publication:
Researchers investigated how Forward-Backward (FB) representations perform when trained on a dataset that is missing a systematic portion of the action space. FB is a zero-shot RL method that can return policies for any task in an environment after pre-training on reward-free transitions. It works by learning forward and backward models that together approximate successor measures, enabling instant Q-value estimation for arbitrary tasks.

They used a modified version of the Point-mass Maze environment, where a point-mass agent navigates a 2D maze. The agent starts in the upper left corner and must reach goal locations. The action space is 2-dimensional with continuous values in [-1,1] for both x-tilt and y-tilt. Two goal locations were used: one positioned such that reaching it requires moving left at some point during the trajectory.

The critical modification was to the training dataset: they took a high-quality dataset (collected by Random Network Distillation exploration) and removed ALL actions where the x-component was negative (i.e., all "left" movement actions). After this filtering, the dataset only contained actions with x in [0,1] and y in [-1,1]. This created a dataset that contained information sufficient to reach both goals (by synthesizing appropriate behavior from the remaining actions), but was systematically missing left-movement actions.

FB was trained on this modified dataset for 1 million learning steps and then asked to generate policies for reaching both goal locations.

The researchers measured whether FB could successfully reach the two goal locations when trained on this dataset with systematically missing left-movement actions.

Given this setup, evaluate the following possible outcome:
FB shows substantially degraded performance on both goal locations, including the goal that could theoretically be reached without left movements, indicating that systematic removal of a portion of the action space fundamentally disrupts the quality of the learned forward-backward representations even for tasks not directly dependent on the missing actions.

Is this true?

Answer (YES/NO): YES